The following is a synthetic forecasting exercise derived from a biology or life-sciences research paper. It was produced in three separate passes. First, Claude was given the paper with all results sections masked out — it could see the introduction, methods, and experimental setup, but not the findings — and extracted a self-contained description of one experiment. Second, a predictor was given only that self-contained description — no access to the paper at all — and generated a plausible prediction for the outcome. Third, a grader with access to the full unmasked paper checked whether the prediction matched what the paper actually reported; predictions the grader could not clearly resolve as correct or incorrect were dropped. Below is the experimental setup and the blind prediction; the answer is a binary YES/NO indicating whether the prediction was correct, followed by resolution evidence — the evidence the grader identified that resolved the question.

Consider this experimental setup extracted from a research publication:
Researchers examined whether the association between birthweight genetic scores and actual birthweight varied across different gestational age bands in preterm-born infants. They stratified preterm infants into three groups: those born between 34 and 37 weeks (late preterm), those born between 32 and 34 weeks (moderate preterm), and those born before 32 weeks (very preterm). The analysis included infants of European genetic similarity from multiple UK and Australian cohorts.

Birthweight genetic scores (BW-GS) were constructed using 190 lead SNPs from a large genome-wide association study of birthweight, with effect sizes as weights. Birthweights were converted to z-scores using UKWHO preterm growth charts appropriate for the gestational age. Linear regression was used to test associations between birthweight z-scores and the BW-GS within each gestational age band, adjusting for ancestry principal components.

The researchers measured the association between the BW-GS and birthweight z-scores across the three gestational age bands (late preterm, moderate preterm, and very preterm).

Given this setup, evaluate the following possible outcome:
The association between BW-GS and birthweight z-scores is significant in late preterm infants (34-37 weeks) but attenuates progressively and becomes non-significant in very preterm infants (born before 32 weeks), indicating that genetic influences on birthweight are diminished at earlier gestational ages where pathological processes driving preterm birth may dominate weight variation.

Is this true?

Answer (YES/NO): NO